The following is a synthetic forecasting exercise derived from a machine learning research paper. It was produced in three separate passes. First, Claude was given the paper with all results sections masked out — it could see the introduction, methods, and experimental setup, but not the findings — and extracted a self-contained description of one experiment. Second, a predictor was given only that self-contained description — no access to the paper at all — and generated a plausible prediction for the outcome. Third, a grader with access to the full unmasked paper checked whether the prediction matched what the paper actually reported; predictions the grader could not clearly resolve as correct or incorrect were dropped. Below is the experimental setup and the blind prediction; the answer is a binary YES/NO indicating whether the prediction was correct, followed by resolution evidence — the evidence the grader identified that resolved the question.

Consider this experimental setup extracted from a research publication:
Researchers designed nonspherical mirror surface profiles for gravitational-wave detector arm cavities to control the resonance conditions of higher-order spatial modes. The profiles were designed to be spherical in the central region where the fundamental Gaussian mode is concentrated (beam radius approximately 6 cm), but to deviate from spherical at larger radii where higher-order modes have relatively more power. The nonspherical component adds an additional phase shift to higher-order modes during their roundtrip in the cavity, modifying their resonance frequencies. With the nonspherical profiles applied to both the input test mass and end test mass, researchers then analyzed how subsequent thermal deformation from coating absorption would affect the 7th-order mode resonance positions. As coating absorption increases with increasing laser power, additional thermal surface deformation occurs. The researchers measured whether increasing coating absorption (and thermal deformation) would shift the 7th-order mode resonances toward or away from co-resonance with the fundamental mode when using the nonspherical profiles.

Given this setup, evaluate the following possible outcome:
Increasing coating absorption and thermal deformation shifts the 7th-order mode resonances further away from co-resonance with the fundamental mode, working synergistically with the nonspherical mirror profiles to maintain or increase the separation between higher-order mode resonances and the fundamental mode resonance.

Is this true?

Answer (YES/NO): YES